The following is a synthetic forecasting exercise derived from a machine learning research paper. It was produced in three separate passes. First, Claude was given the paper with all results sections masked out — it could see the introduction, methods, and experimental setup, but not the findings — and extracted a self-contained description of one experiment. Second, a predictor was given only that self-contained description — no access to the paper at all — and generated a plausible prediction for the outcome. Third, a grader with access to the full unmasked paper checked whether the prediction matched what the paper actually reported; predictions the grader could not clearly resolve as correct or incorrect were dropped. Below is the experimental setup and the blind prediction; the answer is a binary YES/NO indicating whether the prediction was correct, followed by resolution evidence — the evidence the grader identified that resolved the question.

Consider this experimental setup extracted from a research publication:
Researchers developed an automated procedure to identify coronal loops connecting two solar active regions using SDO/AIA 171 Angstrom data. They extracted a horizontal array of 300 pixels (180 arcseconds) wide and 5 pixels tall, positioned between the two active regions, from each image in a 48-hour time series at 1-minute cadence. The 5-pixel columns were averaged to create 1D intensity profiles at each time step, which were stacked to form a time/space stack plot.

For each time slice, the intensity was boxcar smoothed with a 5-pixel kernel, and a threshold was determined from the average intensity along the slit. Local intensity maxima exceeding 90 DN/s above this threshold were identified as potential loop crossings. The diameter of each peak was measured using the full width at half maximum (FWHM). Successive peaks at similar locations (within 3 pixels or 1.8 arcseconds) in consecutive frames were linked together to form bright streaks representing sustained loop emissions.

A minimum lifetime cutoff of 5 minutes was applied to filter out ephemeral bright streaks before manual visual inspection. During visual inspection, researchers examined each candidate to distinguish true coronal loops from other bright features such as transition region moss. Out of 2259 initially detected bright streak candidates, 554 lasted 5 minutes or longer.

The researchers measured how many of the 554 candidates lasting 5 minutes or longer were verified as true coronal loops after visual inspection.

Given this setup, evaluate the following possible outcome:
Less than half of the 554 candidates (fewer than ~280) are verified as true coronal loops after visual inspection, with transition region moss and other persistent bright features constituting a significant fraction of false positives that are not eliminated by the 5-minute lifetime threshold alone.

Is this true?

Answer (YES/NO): NO